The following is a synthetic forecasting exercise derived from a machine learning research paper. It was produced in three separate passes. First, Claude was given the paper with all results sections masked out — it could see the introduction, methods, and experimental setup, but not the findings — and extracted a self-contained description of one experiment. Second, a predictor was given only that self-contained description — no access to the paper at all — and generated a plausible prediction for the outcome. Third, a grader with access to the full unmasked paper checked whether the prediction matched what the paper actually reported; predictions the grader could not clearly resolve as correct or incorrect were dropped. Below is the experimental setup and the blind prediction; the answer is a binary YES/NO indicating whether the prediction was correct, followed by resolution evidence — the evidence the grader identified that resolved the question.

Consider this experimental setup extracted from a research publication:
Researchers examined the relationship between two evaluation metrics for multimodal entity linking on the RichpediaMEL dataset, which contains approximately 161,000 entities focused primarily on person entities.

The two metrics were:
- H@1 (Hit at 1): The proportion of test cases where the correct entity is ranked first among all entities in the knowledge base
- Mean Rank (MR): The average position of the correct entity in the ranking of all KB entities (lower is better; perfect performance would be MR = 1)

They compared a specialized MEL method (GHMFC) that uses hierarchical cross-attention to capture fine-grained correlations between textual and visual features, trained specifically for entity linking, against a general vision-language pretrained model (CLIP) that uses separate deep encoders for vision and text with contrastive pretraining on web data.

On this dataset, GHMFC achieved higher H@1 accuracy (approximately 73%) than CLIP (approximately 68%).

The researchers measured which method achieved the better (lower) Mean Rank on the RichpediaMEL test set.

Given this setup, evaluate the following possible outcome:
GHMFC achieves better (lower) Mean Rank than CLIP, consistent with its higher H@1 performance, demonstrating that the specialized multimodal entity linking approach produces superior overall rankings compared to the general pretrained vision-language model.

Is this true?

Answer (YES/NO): NO